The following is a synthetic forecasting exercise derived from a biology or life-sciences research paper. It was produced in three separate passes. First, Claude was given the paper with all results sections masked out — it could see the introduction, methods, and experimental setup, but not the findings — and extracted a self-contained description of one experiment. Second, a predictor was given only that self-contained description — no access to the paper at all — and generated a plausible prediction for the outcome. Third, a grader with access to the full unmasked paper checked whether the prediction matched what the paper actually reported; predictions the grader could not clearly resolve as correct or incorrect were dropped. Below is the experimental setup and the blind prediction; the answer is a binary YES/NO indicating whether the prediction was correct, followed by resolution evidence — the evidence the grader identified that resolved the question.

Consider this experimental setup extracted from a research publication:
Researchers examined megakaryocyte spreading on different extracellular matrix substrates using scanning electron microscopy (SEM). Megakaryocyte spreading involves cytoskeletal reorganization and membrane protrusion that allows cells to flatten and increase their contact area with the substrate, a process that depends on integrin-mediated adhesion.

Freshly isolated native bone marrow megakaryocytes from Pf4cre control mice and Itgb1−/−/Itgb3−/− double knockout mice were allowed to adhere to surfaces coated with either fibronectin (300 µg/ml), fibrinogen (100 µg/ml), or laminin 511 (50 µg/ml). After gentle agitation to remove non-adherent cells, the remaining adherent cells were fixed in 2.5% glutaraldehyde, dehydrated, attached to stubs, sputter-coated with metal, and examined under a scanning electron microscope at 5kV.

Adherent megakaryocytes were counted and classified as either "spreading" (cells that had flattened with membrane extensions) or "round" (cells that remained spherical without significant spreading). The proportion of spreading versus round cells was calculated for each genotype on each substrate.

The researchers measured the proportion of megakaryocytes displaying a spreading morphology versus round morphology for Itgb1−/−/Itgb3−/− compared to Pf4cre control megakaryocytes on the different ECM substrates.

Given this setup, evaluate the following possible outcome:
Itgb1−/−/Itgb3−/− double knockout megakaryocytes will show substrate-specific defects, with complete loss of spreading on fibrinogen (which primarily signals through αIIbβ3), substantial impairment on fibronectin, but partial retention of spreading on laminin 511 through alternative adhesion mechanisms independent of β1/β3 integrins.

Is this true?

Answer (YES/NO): NO